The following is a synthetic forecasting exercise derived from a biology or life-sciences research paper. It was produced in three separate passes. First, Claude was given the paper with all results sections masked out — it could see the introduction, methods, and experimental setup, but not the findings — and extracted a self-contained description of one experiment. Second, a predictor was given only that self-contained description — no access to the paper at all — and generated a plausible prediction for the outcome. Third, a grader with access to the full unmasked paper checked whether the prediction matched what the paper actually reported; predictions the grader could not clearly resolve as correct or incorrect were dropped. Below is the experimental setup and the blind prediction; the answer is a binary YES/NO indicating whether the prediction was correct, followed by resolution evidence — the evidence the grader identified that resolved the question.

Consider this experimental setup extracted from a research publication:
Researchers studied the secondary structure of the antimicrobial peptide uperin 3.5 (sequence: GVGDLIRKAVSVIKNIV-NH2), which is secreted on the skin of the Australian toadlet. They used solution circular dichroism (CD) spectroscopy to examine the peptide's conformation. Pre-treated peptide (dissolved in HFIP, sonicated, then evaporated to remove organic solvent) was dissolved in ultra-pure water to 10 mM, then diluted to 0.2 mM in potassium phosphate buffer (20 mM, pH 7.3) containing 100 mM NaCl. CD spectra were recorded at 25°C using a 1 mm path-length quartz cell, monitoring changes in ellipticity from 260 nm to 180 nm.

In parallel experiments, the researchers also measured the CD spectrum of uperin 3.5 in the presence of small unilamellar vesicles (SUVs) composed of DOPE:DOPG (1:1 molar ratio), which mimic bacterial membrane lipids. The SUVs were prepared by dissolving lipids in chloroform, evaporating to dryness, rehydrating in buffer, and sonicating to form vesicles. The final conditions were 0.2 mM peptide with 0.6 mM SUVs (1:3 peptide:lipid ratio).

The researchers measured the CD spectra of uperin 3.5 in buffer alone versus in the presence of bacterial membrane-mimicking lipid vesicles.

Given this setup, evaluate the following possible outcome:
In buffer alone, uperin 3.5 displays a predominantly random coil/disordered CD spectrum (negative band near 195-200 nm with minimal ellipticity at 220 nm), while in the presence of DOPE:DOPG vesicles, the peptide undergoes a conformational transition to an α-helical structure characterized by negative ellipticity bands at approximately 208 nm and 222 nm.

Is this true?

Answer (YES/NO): YES